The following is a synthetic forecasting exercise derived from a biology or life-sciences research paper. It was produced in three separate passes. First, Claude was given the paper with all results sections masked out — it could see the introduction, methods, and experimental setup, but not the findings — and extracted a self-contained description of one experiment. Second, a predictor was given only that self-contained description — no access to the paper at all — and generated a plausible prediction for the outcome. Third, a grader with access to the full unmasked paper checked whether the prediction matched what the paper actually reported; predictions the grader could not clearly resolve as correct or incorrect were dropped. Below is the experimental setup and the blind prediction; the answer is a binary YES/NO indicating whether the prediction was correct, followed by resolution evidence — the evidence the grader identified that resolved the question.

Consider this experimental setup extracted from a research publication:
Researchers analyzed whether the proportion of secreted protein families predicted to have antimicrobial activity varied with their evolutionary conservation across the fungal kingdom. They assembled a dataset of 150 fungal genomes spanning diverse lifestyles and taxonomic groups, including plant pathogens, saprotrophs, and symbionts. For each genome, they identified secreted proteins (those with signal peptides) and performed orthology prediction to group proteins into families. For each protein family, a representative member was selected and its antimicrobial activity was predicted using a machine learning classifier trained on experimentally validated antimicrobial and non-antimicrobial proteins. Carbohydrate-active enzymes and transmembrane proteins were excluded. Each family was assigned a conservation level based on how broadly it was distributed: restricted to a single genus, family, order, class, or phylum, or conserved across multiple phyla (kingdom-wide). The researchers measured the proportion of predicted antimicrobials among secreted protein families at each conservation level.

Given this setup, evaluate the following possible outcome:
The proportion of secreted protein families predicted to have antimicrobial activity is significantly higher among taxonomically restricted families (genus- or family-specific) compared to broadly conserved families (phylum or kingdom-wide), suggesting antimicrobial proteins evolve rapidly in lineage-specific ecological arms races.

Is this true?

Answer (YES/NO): NO